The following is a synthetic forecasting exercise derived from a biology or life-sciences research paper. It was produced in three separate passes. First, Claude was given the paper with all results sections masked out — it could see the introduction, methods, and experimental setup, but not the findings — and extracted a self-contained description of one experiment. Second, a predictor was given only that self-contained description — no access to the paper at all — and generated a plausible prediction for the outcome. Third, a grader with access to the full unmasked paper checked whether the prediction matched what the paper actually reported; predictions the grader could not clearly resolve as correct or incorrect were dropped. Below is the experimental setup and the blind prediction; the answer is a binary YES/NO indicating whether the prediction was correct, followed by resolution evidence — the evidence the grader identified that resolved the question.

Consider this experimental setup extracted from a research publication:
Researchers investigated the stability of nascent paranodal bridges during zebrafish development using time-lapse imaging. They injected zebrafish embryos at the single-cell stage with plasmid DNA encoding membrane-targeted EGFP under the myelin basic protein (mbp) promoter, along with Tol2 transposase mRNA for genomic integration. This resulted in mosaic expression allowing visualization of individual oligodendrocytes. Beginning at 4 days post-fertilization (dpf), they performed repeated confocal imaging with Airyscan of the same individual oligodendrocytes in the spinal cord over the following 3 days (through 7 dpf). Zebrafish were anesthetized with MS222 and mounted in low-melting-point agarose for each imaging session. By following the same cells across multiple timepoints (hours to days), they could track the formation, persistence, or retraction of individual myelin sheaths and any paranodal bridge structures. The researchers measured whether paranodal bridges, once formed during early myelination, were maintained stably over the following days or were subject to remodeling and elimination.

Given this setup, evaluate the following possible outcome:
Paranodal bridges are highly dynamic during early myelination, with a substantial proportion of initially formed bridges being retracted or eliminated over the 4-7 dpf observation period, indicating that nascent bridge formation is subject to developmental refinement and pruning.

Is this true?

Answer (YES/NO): YES